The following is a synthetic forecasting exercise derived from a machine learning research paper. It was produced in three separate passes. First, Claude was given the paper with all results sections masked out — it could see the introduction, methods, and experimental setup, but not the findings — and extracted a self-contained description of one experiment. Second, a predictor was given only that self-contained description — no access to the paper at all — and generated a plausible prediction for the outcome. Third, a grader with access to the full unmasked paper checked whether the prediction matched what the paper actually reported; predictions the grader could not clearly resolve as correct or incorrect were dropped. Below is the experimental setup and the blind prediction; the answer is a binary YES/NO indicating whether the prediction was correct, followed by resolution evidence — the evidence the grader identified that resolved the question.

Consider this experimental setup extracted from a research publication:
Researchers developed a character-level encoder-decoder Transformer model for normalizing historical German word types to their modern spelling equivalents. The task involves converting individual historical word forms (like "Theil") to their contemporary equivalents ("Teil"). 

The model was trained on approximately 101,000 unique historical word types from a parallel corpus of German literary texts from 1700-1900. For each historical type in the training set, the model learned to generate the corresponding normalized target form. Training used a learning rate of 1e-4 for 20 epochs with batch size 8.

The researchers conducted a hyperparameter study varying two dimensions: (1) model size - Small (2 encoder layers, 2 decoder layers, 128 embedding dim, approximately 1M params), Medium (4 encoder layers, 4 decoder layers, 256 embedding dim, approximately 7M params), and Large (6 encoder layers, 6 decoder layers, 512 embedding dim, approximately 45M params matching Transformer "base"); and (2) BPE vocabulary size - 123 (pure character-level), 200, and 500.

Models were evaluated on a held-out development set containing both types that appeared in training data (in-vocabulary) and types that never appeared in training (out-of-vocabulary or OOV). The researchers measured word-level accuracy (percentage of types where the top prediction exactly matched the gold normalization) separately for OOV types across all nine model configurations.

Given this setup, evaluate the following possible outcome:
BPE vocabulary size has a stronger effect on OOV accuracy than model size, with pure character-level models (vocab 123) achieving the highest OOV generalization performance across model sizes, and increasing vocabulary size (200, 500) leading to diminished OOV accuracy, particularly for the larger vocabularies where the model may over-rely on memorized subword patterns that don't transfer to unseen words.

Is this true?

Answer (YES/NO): NO